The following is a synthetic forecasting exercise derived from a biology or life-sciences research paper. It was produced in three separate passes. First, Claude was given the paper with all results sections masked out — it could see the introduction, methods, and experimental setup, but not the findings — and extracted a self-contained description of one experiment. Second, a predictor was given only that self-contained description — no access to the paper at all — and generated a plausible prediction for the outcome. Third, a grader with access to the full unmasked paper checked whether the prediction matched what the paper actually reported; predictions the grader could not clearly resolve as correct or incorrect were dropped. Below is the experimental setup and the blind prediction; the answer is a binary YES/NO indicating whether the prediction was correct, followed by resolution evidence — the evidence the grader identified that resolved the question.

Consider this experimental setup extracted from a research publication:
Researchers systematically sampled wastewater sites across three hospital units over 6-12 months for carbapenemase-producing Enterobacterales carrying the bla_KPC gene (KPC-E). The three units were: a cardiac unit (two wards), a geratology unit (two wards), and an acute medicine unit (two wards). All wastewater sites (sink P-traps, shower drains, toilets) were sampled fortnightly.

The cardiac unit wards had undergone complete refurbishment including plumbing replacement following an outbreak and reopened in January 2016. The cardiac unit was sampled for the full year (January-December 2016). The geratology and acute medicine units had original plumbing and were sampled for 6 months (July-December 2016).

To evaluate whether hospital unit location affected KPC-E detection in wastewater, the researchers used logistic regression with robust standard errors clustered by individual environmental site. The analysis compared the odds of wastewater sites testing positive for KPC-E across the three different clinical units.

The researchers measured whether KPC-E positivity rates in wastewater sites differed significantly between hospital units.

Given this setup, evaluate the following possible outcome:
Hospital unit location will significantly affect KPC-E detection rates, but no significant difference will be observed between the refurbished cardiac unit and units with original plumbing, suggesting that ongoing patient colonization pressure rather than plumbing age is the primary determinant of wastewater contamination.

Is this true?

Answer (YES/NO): NO